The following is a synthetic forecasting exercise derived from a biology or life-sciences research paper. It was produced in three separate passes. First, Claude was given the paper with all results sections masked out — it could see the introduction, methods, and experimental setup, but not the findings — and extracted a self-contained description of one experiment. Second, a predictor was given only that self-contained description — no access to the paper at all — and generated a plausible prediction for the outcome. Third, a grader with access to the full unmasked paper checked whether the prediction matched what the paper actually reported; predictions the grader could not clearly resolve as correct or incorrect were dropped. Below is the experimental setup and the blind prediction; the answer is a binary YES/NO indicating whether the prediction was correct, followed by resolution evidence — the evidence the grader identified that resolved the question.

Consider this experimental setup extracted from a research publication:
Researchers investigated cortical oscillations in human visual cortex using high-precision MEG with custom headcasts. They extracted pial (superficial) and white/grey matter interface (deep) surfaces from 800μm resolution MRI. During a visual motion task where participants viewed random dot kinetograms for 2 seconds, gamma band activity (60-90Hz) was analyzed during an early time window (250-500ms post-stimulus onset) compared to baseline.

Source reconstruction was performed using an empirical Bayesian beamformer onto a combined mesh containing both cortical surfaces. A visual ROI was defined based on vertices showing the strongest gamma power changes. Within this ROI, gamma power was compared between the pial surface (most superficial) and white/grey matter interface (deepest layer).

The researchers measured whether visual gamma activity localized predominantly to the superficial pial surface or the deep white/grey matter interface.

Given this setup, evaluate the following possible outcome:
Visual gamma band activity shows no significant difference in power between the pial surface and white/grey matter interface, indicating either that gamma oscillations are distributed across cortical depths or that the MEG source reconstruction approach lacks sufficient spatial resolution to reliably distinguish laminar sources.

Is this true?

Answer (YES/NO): NO